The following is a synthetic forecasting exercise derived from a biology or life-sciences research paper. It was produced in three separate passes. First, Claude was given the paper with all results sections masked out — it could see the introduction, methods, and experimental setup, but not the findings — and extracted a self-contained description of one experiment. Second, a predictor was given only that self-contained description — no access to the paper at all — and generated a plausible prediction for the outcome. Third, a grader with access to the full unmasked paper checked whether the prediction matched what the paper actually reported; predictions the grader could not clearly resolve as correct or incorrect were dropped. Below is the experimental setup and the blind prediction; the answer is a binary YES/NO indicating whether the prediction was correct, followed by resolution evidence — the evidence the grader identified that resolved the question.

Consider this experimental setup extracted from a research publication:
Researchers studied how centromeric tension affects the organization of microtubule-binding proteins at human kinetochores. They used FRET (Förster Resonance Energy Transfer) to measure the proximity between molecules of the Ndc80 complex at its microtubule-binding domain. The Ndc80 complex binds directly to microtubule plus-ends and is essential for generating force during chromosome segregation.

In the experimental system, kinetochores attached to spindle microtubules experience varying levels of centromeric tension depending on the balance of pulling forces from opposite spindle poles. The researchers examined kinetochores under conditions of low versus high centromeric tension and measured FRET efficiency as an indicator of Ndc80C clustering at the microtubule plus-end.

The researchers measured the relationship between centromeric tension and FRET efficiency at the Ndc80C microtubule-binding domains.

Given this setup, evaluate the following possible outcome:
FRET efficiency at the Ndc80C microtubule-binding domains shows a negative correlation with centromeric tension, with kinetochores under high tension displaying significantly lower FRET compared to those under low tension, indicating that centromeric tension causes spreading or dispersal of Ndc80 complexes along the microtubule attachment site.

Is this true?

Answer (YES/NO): NO